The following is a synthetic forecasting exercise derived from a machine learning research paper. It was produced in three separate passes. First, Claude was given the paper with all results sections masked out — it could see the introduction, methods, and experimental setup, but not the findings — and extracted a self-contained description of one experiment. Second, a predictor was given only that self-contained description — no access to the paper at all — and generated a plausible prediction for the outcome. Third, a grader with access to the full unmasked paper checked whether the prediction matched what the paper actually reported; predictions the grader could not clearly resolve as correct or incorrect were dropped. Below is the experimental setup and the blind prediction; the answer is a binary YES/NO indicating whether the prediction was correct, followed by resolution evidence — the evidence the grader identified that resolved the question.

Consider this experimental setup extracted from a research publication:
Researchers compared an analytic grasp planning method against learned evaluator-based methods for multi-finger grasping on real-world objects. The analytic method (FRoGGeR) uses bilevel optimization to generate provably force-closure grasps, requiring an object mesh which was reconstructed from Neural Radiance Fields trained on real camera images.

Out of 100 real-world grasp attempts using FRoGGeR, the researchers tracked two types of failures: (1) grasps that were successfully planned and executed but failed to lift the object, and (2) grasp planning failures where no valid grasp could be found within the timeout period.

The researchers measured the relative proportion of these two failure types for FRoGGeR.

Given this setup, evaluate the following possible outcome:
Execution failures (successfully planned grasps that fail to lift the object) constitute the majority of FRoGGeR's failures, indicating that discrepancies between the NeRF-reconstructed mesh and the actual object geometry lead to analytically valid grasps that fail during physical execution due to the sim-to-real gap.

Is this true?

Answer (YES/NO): NO